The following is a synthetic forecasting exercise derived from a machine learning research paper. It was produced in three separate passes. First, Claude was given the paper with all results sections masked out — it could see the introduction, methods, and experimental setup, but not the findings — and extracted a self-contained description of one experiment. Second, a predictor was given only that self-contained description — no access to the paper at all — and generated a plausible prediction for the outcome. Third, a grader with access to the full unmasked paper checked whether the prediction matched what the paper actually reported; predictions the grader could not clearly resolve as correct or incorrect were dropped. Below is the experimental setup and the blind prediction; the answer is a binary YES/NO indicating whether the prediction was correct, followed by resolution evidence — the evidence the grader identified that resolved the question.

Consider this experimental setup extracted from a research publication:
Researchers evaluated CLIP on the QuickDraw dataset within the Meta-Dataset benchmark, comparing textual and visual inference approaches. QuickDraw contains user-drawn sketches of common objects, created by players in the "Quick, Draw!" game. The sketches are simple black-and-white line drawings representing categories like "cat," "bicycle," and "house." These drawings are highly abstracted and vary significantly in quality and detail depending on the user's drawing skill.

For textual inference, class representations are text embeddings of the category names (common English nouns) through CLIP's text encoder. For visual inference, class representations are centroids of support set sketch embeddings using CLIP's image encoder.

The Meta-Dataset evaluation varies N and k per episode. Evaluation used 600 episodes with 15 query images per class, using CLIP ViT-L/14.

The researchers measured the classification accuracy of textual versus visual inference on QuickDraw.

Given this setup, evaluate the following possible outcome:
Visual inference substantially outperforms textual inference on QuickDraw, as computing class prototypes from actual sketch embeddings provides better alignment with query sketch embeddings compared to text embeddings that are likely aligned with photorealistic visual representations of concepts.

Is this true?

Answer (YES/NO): YES